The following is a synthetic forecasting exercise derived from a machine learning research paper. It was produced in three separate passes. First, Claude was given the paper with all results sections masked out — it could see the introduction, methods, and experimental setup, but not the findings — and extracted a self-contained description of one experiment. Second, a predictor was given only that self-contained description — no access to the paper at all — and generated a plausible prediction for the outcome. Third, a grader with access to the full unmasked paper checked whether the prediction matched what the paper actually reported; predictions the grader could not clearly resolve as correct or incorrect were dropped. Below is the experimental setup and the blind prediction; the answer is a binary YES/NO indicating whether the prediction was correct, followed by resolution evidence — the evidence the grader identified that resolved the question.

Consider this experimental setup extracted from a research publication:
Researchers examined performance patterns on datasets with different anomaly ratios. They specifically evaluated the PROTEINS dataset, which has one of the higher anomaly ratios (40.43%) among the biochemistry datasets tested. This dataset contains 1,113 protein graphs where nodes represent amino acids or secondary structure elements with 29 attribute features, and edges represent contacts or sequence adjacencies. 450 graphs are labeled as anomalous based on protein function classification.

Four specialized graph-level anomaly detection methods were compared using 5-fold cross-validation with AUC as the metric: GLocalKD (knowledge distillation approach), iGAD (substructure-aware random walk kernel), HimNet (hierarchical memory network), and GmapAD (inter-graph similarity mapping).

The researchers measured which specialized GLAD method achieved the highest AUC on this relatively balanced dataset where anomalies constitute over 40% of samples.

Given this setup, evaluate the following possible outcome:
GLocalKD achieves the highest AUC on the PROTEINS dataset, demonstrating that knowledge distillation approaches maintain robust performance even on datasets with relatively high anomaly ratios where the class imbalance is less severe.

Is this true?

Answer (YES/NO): NO